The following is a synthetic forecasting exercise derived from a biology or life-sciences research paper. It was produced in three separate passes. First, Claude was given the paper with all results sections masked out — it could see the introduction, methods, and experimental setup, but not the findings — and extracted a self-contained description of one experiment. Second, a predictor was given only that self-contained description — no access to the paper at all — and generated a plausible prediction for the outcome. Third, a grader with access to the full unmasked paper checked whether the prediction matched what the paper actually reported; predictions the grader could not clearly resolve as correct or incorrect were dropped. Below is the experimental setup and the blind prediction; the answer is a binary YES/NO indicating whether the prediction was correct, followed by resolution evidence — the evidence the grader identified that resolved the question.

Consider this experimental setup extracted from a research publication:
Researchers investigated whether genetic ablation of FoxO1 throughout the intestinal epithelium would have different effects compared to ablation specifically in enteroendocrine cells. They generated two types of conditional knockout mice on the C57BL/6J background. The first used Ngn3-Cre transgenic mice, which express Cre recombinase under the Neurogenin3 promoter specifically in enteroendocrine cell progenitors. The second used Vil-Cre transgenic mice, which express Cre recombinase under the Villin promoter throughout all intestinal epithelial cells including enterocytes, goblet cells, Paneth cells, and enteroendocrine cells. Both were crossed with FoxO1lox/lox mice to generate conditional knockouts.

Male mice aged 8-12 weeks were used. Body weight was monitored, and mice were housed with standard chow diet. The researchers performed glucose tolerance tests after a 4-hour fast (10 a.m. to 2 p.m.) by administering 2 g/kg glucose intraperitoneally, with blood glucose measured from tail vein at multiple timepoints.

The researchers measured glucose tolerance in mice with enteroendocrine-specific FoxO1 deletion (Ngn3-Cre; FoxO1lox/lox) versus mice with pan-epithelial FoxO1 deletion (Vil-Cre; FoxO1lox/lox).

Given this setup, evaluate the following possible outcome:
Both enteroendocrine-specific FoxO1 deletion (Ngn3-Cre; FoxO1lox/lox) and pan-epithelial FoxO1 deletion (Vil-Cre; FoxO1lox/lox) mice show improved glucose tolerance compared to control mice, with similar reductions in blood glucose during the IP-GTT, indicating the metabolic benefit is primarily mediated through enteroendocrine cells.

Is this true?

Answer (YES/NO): NO